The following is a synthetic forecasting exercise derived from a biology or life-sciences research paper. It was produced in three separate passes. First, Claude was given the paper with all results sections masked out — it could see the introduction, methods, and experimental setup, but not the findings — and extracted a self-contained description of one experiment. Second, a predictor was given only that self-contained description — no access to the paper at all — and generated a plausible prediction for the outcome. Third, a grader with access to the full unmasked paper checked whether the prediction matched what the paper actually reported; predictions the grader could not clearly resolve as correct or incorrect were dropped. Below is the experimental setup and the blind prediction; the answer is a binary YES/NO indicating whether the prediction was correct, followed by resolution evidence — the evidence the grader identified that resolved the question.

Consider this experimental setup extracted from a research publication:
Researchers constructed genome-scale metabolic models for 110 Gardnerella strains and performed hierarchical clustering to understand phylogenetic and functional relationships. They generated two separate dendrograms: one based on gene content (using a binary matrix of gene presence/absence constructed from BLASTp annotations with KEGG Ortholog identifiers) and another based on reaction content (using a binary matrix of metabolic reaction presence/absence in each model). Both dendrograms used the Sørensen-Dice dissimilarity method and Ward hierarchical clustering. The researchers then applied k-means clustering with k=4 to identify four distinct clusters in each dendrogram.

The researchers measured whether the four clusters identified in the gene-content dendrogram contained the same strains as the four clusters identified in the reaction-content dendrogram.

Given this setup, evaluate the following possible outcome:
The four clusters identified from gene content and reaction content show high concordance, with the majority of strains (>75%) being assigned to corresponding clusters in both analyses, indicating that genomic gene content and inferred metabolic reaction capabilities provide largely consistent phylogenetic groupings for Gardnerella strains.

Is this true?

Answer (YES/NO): NO